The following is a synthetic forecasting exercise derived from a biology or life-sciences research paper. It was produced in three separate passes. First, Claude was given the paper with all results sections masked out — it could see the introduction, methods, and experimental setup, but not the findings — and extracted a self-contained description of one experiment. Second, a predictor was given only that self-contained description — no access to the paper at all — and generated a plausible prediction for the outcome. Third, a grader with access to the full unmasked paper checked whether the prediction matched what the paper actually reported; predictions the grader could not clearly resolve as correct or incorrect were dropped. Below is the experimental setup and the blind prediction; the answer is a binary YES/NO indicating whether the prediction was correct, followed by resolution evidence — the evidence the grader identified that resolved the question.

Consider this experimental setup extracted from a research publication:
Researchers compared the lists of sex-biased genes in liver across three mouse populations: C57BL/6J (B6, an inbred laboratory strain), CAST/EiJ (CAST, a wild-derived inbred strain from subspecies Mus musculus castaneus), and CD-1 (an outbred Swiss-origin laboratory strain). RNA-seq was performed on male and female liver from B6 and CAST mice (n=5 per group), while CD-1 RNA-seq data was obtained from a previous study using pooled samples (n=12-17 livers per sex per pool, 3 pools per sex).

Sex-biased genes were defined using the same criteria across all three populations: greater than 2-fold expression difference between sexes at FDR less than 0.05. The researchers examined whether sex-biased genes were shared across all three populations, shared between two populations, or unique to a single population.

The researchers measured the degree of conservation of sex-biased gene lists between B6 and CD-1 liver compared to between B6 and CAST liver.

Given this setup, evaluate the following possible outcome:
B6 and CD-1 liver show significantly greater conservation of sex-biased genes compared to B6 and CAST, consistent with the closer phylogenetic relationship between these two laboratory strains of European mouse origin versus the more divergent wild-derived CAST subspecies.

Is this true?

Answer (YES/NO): YES